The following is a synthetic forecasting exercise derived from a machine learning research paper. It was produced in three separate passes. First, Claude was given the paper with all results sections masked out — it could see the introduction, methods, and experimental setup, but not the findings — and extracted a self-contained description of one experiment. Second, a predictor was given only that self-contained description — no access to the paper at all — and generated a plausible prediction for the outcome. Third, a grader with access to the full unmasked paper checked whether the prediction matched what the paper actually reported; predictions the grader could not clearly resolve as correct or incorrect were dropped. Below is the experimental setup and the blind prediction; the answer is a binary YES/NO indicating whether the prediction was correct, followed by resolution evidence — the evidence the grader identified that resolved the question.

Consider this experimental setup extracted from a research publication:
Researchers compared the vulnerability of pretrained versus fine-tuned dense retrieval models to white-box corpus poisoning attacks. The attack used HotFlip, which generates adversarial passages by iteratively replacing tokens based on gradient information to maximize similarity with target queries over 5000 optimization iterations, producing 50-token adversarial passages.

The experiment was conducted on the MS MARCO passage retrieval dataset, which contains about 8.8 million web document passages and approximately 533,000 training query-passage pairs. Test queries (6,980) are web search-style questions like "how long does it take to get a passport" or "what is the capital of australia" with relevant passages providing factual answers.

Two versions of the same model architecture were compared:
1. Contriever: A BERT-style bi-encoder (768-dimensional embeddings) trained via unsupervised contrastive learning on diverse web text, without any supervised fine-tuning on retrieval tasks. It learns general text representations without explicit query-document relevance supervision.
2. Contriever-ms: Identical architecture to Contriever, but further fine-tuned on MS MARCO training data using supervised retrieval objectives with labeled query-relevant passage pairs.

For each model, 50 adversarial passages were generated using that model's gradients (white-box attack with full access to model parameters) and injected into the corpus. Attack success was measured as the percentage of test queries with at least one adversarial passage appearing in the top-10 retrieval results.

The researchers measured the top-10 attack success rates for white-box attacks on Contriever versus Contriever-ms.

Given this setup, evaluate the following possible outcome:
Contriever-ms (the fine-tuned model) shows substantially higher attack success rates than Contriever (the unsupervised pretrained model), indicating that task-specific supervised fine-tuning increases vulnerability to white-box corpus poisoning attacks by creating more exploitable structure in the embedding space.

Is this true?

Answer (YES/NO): NO